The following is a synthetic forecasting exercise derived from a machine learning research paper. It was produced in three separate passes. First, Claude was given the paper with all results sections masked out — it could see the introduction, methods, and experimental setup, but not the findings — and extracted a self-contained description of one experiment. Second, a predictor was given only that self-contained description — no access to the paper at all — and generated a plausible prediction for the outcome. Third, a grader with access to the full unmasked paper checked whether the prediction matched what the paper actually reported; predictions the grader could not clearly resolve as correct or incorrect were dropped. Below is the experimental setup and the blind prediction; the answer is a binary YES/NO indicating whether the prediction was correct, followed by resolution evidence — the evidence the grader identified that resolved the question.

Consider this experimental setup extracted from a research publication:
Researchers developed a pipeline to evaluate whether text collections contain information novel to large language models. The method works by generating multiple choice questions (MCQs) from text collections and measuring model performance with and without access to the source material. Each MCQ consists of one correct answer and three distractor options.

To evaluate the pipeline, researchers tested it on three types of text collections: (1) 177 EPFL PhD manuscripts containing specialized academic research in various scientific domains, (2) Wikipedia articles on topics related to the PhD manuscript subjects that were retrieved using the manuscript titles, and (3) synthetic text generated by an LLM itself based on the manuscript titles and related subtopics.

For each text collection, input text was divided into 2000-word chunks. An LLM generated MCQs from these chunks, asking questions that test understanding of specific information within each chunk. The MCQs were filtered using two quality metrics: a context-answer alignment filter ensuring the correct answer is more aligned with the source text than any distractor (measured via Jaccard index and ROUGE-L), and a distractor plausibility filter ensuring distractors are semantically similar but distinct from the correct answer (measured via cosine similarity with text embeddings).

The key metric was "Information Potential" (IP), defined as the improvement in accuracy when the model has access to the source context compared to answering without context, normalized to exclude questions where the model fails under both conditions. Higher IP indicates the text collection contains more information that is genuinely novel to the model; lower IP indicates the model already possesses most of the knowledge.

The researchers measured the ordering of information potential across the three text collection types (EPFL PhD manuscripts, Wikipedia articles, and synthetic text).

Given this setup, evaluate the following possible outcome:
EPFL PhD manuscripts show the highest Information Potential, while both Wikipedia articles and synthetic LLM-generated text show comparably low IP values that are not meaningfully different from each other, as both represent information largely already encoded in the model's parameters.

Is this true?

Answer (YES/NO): NO